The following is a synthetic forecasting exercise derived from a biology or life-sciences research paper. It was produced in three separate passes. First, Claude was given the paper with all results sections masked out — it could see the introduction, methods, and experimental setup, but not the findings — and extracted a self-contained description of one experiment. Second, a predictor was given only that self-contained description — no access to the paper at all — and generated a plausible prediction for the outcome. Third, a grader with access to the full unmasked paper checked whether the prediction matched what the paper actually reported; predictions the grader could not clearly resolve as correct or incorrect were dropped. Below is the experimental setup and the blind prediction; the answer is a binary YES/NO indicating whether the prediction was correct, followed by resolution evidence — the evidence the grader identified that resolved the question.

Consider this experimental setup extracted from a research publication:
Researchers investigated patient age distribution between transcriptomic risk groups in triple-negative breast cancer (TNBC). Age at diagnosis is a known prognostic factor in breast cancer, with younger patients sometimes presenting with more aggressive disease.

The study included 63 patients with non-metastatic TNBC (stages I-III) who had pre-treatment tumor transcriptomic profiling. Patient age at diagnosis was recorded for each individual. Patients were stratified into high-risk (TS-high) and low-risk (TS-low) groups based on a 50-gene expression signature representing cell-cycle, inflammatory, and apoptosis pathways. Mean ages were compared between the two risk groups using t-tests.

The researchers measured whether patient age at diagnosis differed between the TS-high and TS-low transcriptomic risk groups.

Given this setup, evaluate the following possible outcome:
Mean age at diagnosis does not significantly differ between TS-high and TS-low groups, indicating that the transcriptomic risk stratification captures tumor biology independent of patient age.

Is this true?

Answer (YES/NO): YES